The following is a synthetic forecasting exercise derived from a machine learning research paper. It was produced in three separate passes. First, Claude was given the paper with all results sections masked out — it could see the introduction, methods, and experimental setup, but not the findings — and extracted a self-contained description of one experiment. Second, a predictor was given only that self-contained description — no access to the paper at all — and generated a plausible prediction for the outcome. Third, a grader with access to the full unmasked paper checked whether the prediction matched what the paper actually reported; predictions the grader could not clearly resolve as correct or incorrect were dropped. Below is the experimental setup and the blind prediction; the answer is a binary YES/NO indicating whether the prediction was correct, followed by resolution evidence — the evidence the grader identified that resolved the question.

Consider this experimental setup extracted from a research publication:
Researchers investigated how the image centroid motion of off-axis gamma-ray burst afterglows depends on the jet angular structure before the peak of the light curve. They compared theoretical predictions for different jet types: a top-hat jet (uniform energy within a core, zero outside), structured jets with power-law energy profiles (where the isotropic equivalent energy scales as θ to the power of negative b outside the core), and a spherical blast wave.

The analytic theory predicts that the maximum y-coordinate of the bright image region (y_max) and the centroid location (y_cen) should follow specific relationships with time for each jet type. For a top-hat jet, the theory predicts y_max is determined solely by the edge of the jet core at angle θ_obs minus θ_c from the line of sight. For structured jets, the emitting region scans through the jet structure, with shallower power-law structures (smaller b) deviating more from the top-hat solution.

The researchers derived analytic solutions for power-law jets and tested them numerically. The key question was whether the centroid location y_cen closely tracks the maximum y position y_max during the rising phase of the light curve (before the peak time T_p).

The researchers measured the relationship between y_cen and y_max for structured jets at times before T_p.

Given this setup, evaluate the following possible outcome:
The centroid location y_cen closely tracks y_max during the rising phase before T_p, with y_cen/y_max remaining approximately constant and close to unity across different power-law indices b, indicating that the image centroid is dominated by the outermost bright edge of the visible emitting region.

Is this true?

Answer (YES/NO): YES